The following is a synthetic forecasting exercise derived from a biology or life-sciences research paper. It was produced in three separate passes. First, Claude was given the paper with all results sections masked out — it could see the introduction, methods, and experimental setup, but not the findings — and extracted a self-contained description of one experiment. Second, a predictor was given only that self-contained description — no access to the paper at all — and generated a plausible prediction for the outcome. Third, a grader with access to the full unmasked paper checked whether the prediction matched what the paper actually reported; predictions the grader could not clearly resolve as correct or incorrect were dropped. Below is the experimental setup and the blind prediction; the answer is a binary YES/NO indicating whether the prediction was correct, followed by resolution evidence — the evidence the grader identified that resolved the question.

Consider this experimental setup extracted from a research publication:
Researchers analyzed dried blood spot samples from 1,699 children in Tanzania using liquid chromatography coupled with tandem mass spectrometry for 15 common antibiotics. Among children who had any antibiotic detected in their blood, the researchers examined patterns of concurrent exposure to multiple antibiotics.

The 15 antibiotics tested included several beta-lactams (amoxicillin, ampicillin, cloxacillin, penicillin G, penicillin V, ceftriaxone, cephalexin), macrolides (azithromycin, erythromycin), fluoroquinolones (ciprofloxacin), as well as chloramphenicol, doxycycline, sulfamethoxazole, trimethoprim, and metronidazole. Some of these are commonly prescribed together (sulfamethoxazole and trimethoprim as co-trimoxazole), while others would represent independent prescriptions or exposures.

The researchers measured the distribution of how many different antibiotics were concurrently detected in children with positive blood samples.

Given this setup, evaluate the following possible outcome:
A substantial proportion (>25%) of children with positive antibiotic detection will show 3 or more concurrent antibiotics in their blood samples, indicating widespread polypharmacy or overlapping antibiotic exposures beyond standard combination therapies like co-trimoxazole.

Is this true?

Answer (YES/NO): NO